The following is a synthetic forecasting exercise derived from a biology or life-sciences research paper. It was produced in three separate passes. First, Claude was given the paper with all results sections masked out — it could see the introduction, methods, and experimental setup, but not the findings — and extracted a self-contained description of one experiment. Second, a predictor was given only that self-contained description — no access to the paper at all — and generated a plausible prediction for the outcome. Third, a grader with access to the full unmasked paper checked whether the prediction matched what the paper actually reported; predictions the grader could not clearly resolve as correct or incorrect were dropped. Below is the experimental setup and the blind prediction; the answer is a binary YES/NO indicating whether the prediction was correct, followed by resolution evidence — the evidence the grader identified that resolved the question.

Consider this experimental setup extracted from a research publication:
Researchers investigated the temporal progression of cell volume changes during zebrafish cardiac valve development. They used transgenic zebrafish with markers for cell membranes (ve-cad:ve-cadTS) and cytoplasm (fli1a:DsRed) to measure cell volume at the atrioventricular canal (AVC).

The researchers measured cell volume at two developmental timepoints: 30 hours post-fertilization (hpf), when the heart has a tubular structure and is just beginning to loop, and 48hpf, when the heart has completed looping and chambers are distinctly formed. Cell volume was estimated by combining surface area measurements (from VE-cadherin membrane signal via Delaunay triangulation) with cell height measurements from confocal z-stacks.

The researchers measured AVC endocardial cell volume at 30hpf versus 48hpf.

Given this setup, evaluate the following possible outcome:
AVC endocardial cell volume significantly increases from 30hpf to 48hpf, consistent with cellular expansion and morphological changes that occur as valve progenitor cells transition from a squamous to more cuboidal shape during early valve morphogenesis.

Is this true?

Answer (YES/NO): NO